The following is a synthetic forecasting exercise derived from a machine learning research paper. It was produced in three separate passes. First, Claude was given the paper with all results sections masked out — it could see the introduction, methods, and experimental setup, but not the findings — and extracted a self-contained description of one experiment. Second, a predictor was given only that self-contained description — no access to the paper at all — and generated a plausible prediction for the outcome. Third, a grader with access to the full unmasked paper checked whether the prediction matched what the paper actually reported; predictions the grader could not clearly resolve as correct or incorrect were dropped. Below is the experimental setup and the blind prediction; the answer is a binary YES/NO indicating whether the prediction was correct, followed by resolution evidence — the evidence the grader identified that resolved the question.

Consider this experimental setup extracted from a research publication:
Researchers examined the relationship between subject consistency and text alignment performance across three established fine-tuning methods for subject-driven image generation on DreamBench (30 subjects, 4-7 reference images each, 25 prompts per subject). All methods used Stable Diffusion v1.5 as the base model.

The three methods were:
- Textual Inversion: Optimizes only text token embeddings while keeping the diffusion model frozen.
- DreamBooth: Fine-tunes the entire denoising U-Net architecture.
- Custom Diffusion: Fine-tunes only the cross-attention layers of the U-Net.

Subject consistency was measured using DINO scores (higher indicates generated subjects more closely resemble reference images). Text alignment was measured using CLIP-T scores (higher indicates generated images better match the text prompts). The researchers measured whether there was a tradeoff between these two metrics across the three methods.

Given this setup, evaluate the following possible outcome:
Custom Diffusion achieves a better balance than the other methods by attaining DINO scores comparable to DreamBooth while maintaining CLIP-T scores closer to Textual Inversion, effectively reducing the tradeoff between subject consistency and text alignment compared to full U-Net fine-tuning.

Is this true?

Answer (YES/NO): NO